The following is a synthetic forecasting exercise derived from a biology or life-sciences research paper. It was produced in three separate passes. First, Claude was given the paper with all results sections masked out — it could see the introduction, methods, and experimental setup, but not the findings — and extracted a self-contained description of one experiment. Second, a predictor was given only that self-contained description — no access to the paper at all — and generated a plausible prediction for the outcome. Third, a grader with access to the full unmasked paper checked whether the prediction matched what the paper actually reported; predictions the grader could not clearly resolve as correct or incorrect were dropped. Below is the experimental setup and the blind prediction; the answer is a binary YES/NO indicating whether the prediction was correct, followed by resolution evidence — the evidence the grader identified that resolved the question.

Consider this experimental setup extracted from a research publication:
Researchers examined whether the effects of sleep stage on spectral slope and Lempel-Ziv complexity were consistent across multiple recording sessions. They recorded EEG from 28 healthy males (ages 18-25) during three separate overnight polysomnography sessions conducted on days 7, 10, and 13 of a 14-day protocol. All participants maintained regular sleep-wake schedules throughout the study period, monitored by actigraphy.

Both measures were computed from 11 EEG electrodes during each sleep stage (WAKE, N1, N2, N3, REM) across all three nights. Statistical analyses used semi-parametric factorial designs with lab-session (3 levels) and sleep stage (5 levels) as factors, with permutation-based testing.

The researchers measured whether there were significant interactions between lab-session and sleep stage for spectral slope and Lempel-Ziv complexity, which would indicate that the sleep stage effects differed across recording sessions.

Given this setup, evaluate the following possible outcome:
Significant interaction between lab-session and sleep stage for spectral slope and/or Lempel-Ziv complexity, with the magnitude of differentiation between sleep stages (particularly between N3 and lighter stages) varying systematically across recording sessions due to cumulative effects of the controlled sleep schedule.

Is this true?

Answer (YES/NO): NO